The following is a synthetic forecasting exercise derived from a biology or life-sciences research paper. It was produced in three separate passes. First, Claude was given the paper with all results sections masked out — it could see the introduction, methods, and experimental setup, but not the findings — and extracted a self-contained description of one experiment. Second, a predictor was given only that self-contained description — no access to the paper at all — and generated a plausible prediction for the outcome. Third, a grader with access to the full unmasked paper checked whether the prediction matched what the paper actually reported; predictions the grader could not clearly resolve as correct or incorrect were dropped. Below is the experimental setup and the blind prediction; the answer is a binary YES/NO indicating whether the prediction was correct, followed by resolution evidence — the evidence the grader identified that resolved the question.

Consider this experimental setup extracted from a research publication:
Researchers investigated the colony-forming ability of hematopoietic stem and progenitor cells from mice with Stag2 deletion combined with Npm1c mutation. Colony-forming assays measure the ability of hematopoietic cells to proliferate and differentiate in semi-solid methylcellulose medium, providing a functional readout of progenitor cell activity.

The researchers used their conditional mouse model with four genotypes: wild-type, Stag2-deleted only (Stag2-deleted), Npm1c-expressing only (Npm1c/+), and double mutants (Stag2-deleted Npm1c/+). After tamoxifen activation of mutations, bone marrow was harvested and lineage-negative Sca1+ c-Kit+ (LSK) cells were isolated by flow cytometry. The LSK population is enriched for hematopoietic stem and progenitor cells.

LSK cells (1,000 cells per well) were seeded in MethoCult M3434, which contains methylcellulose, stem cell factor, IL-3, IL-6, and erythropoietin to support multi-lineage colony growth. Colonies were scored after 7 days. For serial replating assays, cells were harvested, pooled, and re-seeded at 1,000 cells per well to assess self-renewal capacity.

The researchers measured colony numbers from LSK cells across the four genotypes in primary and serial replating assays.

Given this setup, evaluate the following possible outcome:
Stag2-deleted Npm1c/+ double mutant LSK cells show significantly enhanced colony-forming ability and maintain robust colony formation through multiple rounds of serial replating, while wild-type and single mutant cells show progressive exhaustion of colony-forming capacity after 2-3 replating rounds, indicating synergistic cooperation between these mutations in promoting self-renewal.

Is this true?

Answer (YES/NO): NO